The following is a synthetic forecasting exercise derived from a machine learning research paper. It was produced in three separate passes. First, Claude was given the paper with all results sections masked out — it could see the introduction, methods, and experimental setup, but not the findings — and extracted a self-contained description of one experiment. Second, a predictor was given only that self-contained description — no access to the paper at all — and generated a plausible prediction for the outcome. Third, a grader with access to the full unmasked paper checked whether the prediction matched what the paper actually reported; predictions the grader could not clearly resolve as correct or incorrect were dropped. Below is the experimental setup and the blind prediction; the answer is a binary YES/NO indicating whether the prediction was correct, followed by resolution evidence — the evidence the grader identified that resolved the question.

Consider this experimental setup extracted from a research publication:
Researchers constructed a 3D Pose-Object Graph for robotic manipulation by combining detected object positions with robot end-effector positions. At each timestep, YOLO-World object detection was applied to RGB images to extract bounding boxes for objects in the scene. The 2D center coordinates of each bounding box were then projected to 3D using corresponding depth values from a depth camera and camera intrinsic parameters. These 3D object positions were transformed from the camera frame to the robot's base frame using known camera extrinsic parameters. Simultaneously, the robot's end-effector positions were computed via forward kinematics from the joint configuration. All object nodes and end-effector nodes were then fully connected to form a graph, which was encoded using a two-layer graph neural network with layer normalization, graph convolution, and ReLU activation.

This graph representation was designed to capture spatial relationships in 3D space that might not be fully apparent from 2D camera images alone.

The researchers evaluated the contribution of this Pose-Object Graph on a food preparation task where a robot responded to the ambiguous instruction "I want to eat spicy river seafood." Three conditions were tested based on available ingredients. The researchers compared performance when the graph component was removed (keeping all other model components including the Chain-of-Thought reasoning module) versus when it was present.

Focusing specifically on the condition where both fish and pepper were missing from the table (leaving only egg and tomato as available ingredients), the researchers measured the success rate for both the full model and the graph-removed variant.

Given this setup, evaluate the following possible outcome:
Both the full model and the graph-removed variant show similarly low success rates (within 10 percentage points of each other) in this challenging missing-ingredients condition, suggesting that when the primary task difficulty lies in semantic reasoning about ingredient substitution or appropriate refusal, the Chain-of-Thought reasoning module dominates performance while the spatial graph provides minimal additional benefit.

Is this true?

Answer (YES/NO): NO